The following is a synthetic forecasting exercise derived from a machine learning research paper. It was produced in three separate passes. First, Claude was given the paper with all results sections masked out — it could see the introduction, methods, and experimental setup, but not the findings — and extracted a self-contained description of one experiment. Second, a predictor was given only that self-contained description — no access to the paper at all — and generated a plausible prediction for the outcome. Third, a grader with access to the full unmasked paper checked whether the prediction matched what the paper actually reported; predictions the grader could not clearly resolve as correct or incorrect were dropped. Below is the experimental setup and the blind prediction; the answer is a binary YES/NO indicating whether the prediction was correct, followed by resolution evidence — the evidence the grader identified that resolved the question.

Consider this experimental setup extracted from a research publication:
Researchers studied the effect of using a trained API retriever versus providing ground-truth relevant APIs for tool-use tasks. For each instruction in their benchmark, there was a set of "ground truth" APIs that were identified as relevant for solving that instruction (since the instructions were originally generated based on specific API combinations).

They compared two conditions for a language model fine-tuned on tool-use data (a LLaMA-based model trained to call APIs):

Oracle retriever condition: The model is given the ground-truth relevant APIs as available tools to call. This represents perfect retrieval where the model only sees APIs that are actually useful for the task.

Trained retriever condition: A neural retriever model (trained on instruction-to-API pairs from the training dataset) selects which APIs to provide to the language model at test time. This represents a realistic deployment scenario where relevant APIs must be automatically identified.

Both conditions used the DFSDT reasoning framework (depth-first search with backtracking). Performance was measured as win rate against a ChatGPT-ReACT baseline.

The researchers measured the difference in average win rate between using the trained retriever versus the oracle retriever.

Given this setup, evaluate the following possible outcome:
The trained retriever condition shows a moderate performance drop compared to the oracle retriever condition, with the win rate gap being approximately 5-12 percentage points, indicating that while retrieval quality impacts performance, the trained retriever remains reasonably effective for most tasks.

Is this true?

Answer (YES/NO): NO